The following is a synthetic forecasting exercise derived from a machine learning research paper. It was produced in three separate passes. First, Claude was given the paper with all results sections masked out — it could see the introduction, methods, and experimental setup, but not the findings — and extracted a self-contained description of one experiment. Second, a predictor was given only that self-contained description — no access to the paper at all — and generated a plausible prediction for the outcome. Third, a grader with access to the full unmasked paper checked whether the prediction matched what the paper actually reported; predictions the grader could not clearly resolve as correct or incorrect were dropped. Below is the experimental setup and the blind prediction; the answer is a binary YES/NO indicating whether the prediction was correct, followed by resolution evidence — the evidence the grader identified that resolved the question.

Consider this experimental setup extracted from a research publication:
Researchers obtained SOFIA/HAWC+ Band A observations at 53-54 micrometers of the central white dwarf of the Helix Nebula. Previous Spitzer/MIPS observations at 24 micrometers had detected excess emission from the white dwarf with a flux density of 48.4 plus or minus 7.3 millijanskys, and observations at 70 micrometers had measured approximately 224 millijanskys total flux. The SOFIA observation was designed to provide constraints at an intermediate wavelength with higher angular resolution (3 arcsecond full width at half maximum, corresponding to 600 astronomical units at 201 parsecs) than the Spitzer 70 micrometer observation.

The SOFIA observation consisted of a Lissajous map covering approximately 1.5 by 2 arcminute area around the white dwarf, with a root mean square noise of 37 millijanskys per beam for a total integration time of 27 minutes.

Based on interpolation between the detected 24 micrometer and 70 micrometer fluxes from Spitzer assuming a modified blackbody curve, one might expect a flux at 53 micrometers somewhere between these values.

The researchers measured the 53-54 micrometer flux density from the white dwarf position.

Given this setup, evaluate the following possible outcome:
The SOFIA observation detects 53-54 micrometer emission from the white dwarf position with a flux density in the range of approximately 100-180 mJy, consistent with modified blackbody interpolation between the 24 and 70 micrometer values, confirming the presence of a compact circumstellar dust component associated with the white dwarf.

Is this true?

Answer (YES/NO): NO